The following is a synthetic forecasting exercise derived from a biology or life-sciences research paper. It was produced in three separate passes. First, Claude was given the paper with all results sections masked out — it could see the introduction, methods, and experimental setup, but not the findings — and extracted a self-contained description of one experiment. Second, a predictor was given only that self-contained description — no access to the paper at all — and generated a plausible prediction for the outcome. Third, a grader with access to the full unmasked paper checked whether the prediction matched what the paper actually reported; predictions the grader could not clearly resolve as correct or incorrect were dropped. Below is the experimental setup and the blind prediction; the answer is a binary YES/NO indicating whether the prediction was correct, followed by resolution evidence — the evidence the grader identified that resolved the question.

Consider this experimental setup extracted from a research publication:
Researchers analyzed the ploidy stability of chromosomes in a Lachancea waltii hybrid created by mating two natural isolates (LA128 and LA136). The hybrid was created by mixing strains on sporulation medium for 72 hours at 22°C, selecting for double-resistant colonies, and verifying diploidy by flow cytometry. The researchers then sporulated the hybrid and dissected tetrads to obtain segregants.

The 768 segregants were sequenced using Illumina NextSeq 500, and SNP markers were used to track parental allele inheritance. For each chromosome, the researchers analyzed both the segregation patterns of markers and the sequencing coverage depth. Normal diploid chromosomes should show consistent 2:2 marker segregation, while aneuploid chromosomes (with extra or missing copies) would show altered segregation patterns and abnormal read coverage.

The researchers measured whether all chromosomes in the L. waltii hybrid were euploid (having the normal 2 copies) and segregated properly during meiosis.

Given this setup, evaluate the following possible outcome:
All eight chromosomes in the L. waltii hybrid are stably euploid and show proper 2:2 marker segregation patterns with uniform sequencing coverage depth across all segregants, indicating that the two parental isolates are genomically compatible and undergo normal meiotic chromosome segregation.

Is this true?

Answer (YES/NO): NO